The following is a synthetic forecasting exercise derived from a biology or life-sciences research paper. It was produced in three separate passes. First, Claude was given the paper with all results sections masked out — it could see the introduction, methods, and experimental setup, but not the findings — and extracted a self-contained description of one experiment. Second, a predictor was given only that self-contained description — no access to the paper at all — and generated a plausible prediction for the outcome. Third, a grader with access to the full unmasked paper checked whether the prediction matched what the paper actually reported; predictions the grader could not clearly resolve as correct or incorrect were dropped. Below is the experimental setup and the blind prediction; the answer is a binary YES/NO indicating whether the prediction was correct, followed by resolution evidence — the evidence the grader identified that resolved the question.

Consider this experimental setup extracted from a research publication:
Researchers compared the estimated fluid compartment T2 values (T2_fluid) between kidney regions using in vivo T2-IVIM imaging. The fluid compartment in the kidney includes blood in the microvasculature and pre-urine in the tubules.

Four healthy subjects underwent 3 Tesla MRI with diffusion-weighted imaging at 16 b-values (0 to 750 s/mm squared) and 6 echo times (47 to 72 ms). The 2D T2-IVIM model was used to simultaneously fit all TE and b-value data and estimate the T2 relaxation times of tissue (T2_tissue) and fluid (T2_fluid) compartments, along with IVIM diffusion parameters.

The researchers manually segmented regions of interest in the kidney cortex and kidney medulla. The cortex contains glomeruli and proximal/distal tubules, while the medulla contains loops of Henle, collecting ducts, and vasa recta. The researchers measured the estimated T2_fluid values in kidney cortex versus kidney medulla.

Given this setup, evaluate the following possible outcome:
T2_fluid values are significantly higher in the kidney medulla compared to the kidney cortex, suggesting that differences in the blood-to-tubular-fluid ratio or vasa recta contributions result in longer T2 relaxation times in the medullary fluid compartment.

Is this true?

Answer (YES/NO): NO